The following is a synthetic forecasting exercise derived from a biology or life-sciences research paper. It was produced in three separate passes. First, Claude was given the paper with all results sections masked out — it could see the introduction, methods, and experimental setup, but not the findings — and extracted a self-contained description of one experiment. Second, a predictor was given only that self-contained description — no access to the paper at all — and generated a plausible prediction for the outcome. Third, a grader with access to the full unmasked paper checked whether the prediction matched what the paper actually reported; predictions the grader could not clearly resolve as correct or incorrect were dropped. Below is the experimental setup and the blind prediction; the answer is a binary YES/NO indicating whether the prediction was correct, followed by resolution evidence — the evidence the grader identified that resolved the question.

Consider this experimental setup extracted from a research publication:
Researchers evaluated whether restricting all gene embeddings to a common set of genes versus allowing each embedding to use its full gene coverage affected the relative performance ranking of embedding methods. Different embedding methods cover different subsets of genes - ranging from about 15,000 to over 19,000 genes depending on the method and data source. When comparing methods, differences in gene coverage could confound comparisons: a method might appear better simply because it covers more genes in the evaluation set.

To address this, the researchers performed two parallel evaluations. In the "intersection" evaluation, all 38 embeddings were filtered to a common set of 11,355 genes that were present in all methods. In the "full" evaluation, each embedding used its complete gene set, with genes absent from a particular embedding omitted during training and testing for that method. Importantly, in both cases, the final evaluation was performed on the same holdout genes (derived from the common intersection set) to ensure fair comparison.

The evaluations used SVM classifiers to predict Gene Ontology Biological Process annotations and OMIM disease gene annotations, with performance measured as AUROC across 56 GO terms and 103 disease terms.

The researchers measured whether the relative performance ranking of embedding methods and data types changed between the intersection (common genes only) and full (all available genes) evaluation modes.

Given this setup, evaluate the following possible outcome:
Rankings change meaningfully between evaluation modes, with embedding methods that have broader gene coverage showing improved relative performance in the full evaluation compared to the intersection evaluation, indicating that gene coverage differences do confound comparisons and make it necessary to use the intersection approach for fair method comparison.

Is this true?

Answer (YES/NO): NO